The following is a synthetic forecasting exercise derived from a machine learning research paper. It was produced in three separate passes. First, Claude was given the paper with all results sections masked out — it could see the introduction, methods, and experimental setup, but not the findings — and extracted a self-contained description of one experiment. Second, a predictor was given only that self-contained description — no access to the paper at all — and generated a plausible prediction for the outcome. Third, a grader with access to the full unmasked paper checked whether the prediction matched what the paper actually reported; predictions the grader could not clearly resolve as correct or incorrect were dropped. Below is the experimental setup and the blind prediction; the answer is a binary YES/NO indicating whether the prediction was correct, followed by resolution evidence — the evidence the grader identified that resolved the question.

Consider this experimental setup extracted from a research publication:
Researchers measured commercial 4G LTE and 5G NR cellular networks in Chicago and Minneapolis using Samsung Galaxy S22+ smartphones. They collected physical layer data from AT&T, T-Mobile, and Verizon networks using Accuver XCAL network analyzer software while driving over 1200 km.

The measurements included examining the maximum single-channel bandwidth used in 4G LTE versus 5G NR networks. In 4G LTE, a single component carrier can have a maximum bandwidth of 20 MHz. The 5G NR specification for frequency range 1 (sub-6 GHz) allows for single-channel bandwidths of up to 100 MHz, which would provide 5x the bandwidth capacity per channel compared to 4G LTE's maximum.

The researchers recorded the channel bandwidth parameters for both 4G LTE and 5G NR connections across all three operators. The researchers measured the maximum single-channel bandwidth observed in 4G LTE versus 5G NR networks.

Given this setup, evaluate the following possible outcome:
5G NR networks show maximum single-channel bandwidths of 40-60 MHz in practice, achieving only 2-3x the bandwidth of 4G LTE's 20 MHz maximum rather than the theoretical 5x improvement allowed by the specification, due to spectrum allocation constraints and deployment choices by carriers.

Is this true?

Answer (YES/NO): NO